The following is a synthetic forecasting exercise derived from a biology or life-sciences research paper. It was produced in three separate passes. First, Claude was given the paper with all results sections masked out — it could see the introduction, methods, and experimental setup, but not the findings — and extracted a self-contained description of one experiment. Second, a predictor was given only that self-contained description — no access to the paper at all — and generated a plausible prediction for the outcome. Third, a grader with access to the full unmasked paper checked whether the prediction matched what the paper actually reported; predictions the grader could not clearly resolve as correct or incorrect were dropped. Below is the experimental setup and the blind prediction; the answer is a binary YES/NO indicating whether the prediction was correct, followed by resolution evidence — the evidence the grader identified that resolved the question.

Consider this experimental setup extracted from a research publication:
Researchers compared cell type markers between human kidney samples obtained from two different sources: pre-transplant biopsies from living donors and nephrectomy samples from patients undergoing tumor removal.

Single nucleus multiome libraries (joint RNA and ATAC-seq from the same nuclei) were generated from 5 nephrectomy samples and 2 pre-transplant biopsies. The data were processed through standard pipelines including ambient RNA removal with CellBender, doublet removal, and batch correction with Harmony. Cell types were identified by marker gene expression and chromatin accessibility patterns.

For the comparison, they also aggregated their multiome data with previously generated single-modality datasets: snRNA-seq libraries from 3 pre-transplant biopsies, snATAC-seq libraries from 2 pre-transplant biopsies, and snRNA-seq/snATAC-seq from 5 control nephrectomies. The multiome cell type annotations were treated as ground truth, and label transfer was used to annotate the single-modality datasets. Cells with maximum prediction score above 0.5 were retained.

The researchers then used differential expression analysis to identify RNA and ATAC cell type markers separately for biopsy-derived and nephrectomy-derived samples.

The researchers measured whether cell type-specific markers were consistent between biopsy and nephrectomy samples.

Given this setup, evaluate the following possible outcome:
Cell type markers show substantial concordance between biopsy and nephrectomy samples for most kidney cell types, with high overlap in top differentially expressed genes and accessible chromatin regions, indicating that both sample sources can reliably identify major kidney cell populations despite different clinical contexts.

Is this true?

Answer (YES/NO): YES